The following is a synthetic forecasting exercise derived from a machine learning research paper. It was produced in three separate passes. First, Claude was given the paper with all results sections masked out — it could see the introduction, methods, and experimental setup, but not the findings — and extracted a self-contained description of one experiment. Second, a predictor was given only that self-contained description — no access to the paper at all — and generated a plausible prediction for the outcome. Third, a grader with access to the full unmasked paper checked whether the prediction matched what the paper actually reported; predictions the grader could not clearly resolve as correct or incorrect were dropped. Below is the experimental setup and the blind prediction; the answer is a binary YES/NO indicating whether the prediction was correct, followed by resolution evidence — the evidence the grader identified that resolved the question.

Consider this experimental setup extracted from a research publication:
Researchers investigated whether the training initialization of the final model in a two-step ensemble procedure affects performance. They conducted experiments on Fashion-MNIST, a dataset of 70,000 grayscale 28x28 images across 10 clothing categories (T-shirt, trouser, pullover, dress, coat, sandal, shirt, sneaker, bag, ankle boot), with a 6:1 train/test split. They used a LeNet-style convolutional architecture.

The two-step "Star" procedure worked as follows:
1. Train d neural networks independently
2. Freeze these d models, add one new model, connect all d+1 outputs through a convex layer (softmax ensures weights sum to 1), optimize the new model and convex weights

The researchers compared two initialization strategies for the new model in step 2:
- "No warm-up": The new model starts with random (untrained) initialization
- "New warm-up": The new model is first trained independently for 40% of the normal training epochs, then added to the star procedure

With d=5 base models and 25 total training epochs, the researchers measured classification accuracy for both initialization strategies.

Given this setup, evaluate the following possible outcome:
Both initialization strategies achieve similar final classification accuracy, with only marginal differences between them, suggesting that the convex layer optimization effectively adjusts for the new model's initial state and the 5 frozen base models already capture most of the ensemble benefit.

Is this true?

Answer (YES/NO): NO